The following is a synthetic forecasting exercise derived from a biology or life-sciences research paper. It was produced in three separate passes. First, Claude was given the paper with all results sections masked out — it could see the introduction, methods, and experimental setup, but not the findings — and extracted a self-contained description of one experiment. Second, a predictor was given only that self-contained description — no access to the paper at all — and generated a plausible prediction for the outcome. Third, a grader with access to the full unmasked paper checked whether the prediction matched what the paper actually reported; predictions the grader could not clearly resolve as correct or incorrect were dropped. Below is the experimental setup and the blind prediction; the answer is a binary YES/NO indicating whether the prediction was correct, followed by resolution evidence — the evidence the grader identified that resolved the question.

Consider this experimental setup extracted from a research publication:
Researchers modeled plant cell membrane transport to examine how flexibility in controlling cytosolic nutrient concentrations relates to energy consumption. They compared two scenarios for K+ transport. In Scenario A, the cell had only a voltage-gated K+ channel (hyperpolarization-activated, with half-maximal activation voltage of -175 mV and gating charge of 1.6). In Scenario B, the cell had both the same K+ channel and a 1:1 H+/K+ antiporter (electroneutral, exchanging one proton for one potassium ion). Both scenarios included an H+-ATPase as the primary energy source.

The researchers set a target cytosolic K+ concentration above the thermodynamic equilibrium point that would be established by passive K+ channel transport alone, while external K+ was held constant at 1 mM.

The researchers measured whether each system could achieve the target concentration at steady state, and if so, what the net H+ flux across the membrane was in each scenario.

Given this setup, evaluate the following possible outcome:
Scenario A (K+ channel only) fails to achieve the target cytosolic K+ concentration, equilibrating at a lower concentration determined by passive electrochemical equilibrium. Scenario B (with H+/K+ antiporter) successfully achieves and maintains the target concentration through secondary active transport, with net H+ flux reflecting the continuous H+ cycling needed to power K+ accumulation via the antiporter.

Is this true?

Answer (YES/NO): NO